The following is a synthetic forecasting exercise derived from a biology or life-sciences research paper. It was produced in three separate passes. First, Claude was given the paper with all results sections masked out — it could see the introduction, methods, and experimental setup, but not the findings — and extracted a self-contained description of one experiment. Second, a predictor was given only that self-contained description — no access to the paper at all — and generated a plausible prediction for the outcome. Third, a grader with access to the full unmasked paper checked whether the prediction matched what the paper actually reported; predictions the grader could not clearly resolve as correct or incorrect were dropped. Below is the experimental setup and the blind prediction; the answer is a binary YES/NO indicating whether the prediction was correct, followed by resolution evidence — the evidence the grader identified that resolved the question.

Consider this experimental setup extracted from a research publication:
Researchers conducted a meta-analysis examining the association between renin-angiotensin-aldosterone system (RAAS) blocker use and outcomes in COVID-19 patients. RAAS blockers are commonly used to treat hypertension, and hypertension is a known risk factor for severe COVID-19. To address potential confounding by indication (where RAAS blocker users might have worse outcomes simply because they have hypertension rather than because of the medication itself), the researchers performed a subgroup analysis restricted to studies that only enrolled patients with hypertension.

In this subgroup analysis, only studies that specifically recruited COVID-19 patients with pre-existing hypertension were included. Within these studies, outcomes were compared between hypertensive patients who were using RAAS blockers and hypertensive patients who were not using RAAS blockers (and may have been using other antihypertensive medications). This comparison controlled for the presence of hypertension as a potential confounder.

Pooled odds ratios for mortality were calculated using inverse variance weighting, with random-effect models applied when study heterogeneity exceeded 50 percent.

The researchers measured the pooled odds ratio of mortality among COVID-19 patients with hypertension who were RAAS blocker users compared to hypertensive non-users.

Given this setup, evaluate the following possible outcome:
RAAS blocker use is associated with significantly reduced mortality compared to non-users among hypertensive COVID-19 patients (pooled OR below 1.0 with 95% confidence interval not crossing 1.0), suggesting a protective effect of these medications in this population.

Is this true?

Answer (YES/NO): YES